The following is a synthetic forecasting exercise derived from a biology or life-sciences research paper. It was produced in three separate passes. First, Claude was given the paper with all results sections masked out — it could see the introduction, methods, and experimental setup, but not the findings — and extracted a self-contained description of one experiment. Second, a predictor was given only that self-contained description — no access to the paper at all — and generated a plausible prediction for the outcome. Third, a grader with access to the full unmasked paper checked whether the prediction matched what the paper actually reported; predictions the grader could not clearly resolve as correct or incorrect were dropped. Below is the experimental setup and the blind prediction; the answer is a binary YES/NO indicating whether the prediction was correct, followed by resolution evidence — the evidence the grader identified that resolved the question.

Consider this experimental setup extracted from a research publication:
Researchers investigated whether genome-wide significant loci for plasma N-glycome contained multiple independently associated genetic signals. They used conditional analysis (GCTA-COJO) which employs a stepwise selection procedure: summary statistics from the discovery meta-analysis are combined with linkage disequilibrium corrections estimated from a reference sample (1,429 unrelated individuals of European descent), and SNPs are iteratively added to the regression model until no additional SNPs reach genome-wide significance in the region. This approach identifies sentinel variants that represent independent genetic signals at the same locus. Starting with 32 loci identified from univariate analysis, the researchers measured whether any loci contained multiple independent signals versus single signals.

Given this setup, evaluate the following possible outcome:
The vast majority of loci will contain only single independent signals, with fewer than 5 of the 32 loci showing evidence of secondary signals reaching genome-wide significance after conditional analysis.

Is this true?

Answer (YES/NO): NO